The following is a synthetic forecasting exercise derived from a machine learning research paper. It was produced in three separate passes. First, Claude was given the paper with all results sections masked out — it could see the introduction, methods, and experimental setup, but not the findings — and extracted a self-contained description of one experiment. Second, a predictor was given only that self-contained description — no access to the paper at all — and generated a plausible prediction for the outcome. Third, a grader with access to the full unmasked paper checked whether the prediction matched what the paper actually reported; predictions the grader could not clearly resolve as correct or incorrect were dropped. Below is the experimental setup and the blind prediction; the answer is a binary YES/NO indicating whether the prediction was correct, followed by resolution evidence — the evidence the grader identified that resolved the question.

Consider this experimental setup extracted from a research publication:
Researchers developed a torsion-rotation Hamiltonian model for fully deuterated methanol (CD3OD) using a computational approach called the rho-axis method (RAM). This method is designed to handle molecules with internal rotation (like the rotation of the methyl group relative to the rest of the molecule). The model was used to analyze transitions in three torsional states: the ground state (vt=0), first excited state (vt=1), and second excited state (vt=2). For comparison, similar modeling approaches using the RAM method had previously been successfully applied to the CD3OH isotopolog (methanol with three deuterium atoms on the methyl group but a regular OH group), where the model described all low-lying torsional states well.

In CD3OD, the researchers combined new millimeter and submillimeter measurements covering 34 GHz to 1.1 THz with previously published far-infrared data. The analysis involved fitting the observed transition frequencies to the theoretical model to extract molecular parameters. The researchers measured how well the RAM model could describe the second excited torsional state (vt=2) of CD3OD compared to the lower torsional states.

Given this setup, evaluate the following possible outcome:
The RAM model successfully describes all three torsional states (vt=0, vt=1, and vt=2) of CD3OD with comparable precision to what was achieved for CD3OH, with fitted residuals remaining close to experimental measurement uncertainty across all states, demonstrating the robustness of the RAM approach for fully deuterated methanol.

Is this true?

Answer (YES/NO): NO